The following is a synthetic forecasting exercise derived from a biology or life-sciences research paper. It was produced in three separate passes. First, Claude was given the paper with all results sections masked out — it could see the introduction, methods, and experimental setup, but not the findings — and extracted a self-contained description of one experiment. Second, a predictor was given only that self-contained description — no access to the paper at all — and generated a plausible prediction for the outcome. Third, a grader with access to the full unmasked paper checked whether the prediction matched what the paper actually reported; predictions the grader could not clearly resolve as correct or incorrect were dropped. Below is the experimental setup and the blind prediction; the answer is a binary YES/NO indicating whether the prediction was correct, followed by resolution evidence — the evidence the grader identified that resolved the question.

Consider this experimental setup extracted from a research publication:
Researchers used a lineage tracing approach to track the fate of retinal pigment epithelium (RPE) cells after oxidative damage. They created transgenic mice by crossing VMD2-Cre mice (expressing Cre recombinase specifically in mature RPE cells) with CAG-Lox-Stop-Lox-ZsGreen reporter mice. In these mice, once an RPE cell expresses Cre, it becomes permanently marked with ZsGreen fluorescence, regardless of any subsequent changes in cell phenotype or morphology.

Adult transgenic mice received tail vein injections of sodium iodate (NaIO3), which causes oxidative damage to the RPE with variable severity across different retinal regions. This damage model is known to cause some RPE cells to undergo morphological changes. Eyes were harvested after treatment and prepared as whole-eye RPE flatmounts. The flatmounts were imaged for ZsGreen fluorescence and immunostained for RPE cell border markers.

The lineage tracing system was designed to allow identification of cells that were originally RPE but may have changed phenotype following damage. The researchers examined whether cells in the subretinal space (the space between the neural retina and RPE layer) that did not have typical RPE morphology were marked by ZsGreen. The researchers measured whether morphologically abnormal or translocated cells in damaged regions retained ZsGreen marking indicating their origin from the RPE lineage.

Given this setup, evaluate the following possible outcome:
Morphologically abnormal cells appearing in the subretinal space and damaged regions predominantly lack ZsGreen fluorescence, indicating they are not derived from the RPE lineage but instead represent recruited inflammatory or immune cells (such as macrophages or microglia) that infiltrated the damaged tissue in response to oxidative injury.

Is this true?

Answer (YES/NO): NO